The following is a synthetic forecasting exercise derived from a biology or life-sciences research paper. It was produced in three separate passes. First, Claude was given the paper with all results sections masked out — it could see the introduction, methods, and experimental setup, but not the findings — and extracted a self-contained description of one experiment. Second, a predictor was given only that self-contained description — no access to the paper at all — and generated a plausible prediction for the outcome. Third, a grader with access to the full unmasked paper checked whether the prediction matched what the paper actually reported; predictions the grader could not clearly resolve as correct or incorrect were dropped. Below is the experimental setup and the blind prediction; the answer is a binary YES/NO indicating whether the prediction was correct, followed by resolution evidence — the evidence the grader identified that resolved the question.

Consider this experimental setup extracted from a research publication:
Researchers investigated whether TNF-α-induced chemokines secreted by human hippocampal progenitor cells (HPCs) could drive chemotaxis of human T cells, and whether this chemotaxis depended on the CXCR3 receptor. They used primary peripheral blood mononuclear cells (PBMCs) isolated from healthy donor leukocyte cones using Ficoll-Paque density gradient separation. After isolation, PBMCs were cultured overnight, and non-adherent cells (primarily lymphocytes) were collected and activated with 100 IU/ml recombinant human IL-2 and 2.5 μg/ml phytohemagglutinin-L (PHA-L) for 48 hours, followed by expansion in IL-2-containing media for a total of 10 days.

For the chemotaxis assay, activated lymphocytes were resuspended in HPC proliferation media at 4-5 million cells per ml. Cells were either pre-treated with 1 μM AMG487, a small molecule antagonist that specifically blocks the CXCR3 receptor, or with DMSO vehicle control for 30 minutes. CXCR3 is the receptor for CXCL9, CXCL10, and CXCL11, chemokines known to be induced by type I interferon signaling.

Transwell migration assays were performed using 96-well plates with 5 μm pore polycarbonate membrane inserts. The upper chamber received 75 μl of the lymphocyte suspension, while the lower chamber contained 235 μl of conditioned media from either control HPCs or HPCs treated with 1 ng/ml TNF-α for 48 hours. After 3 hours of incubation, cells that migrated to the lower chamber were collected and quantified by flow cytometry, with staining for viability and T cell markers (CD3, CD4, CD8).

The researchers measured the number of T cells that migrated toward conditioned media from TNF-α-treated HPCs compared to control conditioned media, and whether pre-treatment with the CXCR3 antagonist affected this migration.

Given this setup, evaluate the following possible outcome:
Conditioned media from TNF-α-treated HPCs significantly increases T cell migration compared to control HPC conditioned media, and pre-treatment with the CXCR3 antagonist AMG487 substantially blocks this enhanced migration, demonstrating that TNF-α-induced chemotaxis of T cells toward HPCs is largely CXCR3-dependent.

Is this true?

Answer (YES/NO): YES